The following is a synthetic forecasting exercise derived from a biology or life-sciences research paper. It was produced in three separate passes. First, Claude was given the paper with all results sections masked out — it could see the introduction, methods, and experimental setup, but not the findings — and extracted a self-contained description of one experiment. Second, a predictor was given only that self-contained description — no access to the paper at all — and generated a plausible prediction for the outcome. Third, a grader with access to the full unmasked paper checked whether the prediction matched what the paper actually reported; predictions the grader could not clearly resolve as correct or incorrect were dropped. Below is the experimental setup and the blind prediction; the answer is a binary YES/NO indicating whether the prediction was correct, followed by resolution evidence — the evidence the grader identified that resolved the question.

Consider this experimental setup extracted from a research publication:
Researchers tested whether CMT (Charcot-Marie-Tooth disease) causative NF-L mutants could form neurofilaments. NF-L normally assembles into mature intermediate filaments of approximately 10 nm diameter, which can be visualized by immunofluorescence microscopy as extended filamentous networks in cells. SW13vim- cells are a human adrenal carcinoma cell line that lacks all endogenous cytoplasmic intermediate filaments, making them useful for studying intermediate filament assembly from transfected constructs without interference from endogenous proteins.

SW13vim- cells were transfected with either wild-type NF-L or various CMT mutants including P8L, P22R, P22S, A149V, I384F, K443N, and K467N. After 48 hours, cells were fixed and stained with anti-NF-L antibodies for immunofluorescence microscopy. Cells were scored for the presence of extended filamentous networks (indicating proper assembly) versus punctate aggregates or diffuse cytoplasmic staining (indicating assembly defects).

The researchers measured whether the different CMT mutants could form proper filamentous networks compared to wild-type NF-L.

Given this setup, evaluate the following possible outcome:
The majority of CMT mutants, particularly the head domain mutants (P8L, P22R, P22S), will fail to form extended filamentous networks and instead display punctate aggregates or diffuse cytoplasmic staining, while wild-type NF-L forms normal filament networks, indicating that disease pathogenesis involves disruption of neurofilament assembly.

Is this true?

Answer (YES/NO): YES